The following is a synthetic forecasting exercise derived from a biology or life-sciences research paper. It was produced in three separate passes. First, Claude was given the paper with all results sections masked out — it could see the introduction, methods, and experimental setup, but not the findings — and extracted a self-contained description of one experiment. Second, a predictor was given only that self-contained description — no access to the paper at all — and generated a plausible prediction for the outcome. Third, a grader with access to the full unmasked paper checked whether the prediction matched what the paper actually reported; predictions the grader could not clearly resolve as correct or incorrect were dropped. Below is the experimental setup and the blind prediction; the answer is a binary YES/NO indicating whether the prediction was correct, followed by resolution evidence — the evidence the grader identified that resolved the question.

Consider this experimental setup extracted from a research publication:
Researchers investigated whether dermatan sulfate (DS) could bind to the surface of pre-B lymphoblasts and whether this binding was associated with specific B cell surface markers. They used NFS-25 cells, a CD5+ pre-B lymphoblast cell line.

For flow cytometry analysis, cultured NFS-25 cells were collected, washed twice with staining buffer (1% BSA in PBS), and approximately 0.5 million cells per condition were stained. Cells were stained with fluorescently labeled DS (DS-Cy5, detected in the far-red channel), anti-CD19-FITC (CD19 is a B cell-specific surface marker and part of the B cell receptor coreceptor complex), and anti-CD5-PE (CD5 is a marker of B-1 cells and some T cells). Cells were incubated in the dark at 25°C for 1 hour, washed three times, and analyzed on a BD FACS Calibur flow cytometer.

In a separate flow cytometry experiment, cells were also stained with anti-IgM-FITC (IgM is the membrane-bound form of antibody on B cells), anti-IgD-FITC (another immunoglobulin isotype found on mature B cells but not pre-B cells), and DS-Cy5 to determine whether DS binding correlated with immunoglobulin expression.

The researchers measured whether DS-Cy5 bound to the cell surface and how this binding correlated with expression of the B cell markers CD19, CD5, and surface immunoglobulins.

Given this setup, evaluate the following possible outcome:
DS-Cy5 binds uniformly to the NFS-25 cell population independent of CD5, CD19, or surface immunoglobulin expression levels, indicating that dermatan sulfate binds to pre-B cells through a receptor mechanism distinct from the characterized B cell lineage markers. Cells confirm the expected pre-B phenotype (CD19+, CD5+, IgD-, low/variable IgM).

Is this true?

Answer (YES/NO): NO